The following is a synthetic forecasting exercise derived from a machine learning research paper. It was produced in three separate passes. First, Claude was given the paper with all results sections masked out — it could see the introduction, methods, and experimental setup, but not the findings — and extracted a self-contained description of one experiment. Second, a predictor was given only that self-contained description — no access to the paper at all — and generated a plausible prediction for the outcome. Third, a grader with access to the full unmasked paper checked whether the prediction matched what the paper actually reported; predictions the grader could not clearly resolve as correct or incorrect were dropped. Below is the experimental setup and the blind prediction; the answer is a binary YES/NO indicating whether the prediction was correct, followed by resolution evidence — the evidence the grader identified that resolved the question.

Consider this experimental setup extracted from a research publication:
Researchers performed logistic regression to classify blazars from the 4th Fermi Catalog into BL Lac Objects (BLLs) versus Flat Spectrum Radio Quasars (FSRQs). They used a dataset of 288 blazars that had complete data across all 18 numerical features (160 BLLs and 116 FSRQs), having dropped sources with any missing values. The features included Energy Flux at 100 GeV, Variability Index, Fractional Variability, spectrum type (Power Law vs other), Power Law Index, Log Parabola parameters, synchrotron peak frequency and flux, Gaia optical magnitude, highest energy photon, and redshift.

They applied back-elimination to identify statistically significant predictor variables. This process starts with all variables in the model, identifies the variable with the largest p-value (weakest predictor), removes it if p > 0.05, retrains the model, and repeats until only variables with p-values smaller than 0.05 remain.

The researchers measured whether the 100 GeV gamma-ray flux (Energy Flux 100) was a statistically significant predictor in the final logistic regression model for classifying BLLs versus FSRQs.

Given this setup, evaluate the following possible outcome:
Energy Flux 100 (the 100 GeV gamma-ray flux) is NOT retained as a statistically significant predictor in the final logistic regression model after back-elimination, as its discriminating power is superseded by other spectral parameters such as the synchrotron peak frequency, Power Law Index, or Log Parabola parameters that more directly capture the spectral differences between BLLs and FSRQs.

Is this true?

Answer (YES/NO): YES